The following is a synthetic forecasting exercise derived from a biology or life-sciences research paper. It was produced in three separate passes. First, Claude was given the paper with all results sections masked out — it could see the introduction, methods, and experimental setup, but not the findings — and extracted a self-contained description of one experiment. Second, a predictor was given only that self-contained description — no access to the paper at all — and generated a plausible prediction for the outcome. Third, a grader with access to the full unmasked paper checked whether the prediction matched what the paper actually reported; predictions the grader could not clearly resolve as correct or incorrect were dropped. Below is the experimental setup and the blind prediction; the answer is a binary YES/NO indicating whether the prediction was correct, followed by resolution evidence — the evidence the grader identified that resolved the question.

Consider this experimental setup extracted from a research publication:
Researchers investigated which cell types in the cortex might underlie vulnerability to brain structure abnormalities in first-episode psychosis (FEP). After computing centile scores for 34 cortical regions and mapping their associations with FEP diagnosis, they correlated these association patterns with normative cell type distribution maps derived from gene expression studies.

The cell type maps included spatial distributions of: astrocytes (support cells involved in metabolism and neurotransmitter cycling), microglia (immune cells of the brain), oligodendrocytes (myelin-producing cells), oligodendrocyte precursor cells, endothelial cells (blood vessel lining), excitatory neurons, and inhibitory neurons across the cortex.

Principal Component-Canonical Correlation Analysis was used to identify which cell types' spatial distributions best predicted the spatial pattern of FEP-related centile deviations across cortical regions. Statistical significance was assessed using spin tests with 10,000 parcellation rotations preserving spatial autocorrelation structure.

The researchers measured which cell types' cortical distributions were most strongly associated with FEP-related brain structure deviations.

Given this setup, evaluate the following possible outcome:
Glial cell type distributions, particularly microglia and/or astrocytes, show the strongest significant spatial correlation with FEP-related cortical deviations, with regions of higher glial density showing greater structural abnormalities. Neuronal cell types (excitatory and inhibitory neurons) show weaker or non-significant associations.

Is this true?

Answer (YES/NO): NO